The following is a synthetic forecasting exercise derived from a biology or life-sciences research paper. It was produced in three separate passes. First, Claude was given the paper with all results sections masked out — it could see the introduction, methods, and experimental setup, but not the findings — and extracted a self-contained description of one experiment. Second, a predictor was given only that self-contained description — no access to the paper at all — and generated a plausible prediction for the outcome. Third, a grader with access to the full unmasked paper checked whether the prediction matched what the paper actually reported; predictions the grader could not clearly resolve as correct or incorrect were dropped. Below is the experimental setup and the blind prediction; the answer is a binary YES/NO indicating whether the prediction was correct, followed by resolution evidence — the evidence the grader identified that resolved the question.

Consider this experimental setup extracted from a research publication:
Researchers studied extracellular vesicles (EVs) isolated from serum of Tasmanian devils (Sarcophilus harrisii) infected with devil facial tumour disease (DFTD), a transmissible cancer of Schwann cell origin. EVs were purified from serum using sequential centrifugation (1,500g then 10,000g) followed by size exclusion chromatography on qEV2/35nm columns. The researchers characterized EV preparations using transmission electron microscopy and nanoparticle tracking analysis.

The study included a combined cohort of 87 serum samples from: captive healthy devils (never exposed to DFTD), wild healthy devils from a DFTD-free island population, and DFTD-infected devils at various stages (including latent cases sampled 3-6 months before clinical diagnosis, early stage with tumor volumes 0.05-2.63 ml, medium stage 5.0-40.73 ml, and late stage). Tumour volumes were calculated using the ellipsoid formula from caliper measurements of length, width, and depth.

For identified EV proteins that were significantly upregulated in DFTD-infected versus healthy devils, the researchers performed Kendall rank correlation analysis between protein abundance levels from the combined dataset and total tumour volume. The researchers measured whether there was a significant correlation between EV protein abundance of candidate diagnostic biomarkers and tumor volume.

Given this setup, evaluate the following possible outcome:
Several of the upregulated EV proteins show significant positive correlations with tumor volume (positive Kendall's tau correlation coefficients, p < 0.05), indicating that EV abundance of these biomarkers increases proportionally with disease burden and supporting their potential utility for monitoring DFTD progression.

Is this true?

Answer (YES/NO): YES